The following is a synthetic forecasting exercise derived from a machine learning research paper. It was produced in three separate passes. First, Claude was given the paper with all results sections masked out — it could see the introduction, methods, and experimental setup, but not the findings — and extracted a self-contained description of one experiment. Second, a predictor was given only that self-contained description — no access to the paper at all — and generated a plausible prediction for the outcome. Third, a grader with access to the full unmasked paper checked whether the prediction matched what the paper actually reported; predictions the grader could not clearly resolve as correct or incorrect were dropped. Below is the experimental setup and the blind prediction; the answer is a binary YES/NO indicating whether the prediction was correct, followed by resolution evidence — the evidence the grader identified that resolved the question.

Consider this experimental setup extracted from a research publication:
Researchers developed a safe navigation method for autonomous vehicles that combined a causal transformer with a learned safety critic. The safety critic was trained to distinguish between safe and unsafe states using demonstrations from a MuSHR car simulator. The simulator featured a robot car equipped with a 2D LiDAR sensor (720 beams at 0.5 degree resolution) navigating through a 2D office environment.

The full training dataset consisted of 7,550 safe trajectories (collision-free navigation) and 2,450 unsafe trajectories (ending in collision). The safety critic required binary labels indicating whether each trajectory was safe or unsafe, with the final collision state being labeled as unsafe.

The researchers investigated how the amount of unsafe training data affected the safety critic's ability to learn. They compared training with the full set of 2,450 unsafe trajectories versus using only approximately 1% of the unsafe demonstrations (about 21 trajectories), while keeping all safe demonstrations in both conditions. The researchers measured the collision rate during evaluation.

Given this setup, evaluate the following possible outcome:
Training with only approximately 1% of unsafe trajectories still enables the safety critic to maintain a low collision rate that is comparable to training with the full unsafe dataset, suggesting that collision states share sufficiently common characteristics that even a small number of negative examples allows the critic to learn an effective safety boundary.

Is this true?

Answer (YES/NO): YES